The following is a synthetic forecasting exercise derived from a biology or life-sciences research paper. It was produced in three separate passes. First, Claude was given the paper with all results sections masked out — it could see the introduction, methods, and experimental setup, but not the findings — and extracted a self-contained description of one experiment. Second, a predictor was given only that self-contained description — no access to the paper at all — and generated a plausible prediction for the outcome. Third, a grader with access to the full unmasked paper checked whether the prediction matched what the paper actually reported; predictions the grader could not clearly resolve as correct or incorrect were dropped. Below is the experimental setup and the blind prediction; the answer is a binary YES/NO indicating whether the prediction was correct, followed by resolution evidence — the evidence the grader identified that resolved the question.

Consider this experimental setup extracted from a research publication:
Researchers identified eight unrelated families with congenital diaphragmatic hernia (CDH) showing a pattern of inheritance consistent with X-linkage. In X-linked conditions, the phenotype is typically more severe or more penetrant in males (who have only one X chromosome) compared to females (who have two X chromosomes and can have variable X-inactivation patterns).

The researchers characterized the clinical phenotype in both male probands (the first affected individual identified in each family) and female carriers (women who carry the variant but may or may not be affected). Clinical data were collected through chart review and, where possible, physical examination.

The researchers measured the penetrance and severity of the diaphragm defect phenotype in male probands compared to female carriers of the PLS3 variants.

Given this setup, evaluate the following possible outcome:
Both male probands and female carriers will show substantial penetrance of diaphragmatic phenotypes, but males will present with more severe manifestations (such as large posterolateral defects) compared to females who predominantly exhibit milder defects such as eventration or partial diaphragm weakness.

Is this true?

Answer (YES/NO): NO